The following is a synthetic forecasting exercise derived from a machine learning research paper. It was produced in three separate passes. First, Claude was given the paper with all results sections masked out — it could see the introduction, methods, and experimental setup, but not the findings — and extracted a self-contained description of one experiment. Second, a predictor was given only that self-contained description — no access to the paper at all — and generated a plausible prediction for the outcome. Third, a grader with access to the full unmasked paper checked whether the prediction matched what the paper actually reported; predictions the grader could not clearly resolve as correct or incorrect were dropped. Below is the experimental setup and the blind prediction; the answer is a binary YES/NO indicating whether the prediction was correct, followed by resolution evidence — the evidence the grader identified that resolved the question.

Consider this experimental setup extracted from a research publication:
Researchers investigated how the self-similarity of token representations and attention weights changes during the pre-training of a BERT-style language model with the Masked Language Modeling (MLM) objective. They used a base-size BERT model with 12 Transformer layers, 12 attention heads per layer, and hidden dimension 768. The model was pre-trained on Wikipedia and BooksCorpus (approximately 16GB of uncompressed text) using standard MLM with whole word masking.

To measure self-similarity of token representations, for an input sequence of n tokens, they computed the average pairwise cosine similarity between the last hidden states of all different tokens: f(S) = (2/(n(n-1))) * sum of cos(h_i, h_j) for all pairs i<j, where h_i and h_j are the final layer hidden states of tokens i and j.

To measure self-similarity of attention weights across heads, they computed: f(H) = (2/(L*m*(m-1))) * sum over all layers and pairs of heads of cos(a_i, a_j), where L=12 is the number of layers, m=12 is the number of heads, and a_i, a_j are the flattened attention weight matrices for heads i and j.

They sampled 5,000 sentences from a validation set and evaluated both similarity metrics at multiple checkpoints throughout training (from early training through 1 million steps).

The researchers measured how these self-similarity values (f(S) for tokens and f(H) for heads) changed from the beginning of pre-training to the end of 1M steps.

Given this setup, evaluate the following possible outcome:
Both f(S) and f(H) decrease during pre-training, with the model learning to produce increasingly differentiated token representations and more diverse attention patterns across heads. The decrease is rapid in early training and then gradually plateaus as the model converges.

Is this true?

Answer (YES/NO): NO